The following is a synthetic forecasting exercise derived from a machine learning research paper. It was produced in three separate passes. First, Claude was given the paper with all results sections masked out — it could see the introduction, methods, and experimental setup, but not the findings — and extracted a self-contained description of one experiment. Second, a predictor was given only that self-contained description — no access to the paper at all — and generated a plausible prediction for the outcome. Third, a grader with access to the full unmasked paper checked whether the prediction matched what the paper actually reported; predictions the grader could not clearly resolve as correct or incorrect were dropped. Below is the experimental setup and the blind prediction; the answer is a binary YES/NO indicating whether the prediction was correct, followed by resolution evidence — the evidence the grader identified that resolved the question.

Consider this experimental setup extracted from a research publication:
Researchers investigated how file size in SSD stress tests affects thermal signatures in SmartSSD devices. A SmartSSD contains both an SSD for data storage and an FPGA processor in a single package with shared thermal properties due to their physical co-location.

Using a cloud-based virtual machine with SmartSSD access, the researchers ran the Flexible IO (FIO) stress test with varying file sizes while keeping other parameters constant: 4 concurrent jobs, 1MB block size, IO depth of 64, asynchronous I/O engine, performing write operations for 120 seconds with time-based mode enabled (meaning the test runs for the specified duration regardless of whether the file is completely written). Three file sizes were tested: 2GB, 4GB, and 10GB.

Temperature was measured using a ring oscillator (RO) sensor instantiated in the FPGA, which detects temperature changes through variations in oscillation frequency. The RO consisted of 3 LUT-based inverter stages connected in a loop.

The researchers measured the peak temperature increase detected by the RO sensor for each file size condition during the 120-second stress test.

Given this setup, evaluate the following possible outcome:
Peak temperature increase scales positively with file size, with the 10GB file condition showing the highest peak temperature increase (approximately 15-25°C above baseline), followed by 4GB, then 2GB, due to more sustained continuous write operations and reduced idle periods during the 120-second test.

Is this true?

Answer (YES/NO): NO